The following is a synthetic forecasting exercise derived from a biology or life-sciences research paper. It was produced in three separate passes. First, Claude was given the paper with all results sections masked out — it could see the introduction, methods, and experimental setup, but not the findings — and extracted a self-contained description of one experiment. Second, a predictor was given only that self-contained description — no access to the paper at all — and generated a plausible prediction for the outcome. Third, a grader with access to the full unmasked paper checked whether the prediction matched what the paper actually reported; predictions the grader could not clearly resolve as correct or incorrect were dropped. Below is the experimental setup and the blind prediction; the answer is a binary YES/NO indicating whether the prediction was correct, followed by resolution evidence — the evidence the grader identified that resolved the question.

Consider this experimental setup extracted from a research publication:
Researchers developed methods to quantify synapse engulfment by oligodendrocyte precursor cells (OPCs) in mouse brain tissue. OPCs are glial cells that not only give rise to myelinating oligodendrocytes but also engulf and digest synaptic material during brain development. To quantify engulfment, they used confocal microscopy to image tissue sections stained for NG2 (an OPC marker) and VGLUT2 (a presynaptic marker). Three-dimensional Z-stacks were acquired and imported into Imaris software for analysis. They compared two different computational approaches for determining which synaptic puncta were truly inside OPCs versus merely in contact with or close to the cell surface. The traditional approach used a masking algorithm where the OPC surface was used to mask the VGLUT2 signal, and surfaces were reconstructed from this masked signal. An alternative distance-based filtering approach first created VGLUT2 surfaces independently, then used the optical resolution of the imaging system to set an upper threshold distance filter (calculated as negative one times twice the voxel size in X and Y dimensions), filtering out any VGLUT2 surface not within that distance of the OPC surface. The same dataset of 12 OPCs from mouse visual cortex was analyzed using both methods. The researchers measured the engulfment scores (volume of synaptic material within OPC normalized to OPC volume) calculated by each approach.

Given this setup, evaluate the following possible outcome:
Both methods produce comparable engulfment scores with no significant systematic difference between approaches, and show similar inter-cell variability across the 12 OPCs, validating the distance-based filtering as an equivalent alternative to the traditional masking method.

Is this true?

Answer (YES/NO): NO